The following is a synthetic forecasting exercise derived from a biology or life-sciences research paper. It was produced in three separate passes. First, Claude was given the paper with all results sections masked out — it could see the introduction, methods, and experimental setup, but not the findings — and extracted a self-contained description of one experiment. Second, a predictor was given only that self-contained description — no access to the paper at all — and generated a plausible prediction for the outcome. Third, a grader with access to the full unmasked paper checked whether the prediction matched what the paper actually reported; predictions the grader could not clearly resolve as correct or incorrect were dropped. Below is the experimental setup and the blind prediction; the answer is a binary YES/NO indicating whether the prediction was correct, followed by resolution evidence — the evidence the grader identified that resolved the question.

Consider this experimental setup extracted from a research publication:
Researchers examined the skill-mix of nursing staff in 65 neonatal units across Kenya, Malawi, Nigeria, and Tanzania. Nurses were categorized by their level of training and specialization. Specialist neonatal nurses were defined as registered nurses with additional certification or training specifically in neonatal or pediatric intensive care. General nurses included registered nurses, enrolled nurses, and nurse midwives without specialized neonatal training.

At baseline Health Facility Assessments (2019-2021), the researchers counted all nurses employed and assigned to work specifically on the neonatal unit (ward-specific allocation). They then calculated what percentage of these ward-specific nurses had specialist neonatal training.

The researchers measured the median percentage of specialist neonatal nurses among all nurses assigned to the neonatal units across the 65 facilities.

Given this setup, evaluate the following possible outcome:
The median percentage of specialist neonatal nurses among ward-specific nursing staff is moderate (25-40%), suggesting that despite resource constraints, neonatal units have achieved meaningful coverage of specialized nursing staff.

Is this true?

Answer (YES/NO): NO